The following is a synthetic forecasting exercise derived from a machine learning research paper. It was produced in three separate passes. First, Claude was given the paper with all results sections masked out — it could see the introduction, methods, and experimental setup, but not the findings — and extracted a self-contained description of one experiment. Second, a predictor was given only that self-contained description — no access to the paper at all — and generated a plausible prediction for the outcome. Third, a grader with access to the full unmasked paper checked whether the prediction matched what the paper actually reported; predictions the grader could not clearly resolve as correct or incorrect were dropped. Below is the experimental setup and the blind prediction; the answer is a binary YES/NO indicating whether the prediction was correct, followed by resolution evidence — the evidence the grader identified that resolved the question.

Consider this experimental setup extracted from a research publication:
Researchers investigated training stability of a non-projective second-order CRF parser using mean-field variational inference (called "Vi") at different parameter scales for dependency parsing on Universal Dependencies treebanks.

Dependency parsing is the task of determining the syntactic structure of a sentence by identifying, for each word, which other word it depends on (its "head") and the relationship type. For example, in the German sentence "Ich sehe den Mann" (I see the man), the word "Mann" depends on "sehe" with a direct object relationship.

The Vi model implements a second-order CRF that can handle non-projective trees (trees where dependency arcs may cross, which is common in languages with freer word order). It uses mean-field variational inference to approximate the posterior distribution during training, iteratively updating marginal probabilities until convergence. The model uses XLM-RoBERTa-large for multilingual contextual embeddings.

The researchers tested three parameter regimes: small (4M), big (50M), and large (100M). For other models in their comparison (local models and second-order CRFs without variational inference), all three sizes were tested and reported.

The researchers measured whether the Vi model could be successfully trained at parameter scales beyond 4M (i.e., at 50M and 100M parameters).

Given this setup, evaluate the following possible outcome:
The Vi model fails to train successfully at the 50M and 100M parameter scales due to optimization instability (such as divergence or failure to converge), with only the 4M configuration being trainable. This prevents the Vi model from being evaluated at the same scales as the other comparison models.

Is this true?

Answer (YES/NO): YES